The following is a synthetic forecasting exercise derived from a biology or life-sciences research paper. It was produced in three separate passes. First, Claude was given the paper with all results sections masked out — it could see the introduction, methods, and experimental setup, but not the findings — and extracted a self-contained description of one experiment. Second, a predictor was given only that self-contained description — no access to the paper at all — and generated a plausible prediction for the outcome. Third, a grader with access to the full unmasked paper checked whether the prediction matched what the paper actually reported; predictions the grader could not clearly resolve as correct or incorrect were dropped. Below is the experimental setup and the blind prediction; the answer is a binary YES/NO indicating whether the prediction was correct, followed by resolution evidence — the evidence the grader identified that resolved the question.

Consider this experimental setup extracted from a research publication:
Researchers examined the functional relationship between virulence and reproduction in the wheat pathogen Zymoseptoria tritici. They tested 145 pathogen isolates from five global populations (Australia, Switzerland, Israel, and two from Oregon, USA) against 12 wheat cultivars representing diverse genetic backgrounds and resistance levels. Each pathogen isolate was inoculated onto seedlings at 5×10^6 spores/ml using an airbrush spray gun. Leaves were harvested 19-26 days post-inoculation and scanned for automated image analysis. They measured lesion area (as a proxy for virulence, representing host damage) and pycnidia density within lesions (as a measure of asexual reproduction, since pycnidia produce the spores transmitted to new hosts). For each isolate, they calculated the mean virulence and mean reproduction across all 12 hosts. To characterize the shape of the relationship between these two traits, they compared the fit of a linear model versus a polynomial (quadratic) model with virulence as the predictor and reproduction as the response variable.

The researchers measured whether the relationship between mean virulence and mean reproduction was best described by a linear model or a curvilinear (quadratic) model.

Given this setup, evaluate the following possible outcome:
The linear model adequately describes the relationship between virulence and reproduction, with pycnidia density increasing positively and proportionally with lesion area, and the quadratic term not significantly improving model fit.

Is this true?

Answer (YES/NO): YES